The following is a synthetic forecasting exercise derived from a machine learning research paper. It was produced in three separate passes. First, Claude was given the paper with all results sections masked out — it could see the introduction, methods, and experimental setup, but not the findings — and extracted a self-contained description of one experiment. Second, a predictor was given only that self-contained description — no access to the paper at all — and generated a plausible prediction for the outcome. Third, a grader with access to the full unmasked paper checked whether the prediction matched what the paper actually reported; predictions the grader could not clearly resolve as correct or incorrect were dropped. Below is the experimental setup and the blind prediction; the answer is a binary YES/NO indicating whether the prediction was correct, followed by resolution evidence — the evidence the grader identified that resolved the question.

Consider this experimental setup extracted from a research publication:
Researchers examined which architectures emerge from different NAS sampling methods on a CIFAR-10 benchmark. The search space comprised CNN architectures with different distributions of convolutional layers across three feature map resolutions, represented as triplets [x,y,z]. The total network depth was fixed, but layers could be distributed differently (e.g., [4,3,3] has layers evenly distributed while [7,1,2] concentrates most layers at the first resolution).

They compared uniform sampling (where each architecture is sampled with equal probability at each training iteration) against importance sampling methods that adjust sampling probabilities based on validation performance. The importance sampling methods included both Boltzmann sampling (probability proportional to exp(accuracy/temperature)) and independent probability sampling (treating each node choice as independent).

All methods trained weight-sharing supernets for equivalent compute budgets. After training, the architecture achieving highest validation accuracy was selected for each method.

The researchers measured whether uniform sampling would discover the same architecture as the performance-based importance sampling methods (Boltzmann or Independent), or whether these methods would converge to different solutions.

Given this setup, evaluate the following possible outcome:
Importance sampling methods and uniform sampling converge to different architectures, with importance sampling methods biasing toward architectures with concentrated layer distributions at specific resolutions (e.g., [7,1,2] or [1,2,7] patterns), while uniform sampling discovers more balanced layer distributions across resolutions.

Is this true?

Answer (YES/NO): NO